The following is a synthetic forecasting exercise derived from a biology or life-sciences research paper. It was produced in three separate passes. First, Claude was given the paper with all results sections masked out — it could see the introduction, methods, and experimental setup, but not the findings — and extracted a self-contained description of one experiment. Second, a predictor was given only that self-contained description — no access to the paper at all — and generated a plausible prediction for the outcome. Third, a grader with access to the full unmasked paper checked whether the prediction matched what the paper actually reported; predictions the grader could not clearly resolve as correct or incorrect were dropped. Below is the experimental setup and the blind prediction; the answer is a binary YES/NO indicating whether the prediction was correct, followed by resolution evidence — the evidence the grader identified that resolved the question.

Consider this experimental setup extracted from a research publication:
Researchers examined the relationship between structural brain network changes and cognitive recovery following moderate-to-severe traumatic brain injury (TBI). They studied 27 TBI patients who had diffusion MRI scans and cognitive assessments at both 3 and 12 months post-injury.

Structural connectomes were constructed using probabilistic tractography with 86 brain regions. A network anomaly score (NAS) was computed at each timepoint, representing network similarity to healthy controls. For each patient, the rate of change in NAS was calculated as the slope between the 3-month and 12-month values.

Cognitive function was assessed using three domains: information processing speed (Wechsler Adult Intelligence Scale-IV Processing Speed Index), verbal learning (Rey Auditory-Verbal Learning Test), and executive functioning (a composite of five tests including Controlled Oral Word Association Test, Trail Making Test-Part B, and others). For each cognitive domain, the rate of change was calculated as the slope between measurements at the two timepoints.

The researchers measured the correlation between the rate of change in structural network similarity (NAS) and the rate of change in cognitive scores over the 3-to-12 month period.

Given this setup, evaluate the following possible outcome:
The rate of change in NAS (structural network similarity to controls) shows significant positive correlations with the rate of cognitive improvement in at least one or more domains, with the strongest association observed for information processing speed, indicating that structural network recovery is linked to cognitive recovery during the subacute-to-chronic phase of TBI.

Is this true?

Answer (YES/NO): NO